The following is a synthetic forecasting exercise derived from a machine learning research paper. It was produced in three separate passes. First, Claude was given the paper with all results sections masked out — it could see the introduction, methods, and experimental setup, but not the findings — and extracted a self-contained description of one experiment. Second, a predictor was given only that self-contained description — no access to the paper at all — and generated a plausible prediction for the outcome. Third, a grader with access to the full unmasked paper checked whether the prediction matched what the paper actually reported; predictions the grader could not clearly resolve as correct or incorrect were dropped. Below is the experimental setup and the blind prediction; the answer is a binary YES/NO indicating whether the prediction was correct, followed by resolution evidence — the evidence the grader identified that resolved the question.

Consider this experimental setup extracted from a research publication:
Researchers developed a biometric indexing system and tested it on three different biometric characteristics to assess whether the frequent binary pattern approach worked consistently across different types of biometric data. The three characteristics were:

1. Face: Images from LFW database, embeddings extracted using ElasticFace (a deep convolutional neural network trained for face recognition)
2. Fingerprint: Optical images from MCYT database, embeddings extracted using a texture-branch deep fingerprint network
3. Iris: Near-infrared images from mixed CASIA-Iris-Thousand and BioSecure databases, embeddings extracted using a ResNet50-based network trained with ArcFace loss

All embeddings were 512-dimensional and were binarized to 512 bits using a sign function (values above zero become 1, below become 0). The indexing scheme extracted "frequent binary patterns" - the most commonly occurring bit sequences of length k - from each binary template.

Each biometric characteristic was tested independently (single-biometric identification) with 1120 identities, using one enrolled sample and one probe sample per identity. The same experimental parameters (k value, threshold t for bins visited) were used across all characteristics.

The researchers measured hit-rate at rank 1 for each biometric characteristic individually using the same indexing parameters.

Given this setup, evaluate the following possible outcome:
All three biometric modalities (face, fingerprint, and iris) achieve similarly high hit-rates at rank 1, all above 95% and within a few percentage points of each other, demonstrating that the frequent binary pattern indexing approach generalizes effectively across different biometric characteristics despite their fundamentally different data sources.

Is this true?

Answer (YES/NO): NO